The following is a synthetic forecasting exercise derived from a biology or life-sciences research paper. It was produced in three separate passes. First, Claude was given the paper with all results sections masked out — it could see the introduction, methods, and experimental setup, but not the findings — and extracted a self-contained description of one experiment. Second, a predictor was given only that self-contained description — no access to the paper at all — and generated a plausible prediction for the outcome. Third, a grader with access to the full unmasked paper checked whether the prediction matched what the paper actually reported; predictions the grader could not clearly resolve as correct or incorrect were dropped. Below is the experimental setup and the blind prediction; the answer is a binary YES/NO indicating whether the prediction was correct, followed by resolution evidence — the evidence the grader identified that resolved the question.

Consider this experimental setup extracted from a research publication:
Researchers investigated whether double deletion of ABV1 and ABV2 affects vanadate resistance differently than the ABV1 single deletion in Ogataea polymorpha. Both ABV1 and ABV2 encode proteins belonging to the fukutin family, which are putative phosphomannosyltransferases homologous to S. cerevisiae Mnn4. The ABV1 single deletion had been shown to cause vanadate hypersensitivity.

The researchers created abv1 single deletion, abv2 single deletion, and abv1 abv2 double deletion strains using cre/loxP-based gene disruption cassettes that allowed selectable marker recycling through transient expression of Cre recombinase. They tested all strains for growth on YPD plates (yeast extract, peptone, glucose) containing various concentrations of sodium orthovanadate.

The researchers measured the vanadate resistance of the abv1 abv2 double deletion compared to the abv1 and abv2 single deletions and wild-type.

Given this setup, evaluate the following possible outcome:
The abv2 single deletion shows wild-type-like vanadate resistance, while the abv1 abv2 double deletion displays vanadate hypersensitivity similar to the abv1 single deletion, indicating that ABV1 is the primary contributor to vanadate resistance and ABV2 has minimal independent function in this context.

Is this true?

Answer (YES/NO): NO